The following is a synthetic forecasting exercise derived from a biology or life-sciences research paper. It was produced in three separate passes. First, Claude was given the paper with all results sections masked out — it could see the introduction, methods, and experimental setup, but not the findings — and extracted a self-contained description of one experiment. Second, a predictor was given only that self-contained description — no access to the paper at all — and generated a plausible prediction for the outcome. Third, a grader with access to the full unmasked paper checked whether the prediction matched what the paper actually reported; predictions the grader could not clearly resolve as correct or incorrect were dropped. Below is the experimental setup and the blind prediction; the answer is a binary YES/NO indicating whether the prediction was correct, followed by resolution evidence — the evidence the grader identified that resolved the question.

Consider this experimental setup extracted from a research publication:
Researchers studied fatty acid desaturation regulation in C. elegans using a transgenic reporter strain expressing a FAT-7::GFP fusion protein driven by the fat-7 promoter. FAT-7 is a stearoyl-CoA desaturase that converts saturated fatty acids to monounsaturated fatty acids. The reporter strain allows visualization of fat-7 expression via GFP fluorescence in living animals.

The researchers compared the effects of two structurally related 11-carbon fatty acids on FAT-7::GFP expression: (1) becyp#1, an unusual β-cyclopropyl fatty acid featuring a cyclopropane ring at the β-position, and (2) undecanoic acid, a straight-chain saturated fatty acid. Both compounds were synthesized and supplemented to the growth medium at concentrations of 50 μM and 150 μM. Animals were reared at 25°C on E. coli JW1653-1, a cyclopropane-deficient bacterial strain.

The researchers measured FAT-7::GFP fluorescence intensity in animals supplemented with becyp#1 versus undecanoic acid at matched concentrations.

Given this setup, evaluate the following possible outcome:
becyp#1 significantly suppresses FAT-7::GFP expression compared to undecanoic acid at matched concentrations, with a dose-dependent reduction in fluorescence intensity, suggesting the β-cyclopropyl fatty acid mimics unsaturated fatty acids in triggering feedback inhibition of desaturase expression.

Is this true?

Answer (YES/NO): NO